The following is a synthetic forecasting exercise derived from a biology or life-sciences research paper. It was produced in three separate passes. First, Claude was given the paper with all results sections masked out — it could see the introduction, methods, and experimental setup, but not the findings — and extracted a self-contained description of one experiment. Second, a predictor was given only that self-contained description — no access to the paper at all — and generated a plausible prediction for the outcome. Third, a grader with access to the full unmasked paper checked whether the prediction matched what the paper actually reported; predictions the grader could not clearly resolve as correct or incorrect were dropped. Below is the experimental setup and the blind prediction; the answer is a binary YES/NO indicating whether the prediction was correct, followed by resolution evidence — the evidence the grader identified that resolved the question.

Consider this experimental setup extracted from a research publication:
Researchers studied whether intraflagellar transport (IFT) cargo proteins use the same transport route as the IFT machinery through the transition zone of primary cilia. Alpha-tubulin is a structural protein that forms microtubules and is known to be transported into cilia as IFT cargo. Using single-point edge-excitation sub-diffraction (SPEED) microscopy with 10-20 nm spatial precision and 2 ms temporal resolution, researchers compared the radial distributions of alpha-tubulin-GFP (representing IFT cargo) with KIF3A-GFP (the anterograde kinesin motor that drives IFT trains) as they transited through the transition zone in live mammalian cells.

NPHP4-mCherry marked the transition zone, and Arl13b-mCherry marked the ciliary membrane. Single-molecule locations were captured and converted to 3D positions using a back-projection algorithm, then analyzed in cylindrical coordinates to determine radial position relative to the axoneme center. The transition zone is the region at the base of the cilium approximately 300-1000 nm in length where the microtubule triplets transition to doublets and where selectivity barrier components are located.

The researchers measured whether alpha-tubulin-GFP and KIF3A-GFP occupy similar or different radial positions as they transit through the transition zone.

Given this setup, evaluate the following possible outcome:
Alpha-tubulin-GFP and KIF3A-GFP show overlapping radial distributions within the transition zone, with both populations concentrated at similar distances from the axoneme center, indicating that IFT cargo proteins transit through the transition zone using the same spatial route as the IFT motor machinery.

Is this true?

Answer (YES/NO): NO